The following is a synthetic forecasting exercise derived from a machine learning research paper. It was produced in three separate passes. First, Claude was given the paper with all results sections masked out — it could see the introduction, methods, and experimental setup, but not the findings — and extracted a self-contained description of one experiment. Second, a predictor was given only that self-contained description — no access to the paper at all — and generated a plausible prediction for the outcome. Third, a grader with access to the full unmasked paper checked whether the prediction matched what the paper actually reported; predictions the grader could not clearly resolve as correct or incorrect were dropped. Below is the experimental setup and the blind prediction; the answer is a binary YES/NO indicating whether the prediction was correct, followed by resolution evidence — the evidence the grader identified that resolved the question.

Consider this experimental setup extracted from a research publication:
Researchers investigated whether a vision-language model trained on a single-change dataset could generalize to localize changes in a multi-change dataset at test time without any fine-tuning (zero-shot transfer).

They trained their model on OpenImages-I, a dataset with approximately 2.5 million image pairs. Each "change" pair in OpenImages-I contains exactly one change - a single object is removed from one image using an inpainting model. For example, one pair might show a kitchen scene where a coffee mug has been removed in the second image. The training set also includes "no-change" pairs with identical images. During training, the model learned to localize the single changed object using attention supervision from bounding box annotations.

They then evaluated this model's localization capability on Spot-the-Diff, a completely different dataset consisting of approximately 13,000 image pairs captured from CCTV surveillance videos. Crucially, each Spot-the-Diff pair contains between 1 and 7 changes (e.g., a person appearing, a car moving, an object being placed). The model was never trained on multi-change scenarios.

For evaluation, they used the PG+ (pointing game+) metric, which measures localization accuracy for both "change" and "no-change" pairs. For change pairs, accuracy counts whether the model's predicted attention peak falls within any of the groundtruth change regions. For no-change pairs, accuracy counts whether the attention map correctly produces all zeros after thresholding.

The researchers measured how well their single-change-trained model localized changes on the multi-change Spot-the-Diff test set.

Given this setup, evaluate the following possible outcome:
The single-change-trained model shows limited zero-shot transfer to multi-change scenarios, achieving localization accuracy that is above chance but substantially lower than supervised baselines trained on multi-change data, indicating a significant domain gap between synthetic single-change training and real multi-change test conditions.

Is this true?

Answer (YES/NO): NO